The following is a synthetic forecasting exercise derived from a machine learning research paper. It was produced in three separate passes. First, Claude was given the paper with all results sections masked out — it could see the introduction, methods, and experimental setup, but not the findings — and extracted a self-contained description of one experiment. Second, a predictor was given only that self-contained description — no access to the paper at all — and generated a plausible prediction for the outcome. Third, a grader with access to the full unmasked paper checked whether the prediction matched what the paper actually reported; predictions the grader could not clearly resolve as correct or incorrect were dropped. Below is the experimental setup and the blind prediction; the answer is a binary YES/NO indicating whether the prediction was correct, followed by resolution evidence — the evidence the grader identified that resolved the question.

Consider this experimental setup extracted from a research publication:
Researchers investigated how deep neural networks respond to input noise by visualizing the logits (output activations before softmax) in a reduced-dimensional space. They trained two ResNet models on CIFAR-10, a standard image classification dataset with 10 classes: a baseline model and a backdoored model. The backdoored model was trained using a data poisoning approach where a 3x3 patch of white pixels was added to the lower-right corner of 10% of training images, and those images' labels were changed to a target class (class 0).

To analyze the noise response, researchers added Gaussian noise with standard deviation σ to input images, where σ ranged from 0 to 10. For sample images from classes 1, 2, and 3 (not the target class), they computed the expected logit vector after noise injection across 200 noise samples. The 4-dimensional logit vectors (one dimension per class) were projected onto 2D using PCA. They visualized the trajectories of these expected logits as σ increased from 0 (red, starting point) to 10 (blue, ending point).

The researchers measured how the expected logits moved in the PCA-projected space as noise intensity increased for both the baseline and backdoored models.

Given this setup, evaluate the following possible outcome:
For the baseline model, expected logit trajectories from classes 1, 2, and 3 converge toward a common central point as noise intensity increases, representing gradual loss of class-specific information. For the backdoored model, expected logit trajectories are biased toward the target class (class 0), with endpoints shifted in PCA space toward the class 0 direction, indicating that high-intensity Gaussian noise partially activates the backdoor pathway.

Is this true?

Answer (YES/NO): NO